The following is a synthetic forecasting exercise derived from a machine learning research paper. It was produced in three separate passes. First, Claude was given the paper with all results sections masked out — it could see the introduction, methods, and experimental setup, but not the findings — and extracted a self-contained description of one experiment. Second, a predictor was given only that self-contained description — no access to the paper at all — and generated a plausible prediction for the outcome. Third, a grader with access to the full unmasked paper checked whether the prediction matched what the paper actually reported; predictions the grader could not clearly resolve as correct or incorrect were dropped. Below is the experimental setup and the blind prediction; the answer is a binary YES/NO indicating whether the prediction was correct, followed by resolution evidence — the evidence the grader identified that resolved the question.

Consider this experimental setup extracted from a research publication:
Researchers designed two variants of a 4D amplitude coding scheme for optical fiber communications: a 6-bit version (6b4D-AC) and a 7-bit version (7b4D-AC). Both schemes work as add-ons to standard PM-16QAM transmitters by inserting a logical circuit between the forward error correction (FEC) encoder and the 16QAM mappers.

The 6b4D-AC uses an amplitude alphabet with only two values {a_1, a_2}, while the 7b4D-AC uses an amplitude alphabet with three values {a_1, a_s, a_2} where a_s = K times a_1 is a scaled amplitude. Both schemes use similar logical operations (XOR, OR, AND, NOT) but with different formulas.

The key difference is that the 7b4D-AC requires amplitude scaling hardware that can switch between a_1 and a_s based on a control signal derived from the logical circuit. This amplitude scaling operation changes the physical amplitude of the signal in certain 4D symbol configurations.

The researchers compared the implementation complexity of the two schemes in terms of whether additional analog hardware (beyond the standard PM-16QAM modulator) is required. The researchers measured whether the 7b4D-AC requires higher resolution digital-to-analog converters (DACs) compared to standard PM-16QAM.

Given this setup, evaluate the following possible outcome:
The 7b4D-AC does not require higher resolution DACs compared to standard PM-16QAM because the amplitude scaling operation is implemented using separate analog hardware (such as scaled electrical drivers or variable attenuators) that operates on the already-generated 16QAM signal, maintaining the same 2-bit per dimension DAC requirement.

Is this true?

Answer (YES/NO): NO